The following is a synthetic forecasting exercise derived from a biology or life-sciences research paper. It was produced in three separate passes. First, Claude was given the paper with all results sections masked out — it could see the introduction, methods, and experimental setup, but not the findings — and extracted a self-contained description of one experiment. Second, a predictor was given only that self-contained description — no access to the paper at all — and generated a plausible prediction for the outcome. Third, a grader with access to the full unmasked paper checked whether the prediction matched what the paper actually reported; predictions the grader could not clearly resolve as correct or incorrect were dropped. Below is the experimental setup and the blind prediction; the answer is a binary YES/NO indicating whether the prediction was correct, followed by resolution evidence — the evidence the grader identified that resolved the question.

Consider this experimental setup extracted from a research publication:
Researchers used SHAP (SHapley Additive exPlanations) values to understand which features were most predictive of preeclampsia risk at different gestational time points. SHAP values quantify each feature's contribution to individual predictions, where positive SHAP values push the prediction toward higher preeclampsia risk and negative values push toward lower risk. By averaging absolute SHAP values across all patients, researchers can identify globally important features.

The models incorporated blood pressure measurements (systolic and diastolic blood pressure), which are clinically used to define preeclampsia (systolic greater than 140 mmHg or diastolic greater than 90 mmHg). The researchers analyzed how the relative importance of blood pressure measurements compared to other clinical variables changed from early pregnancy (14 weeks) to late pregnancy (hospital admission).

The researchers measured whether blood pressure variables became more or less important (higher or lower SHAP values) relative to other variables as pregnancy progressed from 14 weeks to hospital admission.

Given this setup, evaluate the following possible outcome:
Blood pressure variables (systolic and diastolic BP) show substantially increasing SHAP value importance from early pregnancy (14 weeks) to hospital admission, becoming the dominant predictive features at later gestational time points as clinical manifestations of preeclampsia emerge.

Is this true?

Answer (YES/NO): YES